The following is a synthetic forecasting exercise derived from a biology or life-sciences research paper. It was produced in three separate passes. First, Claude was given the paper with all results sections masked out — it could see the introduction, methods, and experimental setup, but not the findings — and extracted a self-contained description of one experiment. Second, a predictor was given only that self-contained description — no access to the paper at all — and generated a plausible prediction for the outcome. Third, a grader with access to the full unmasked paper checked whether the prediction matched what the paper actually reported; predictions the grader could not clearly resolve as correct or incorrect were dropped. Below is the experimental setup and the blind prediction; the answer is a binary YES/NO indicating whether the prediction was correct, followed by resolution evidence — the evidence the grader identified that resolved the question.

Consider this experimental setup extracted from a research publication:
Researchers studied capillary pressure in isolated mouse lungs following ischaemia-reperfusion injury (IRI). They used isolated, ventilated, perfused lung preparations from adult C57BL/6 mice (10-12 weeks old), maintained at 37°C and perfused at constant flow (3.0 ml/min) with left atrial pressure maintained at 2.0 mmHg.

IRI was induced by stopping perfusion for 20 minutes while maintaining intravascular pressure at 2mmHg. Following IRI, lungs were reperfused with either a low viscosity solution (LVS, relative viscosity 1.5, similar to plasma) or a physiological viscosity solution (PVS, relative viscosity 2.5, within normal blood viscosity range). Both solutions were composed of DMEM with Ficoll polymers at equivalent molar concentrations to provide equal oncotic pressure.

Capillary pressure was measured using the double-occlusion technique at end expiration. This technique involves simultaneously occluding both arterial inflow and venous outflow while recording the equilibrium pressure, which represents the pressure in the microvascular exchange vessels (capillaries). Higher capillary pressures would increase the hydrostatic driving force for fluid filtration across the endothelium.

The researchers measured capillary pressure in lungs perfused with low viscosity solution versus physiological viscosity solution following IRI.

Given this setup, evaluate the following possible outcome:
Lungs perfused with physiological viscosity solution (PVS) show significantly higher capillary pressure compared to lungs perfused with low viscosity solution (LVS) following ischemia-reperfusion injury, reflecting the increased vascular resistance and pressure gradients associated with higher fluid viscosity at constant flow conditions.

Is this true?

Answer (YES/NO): NO